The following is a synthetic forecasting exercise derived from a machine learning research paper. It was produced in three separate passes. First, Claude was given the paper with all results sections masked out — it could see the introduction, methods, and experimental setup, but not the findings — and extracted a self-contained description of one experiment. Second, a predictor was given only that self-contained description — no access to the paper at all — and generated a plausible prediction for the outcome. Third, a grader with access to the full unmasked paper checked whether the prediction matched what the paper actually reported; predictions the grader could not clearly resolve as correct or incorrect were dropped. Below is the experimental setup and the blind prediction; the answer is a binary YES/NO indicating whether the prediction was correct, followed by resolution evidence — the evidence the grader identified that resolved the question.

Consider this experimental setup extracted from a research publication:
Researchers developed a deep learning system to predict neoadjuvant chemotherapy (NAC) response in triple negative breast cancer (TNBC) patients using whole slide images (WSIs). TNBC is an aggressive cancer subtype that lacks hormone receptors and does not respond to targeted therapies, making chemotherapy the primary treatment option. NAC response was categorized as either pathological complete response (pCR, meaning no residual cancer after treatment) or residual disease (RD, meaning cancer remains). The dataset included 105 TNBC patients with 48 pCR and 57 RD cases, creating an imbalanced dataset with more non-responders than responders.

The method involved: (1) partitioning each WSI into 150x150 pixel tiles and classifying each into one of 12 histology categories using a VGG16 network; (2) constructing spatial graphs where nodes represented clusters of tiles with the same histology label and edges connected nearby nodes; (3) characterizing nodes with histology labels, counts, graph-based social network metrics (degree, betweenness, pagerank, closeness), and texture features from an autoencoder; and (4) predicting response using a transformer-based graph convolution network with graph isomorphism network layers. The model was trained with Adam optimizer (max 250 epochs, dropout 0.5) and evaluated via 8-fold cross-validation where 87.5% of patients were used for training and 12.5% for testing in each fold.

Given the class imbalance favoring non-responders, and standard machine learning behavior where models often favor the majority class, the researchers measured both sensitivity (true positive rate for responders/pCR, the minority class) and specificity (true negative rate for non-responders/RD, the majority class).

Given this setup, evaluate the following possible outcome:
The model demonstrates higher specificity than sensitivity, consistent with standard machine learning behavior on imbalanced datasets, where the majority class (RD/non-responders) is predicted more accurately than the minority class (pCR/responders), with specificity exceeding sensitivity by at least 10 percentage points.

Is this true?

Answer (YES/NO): NO